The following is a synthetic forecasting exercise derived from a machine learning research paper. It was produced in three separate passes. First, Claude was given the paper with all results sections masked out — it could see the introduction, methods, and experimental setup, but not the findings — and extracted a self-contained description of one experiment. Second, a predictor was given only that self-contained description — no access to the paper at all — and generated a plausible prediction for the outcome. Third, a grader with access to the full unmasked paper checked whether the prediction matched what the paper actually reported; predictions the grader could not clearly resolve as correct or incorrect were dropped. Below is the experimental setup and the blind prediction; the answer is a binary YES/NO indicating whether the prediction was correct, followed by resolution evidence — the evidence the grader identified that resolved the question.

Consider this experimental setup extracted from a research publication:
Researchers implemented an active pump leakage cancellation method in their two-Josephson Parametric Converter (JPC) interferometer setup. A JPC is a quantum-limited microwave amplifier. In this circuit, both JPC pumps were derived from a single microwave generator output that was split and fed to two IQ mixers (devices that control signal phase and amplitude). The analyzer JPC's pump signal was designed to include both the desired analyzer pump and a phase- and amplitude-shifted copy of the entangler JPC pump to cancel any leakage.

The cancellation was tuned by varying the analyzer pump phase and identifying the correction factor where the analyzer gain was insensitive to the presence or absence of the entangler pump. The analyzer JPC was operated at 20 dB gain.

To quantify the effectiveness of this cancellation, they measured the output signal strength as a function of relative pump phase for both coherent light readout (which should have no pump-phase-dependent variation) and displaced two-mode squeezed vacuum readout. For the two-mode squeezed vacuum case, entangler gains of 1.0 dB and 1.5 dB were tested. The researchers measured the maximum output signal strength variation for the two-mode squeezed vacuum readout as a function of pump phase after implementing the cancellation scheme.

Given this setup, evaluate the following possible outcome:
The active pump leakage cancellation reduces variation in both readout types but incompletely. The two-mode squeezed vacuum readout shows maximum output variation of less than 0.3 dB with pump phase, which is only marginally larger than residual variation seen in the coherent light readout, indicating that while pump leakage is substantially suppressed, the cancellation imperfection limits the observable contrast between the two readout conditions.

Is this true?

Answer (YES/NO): NO